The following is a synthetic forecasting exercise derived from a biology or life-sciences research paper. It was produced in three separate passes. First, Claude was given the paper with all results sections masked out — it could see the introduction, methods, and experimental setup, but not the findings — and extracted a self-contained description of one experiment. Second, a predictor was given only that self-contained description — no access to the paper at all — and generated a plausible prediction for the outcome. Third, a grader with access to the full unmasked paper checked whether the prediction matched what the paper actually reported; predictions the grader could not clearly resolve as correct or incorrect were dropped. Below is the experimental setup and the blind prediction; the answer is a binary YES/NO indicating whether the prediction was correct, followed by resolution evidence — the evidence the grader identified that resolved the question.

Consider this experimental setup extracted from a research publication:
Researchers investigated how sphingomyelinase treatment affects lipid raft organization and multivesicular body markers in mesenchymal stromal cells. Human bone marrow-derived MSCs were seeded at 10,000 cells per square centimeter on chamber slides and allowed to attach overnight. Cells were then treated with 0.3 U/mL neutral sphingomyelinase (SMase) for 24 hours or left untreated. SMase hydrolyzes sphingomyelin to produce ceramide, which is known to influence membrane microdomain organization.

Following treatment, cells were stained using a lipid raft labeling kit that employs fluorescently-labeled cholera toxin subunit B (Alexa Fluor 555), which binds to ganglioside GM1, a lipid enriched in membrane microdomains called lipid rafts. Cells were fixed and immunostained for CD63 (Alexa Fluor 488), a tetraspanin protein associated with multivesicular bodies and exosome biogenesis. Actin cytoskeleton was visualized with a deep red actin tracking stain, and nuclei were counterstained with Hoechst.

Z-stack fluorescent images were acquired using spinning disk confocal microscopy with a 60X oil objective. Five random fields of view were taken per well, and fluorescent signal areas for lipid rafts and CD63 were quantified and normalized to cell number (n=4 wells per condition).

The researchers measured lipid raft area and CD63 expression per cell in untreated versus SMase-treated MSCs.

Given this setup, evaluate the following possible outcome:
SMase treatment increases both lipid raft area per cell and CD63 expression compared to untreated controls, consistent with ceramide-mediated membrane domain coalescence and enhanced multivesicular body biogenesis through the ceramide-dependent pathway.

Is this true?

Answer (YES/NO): NO